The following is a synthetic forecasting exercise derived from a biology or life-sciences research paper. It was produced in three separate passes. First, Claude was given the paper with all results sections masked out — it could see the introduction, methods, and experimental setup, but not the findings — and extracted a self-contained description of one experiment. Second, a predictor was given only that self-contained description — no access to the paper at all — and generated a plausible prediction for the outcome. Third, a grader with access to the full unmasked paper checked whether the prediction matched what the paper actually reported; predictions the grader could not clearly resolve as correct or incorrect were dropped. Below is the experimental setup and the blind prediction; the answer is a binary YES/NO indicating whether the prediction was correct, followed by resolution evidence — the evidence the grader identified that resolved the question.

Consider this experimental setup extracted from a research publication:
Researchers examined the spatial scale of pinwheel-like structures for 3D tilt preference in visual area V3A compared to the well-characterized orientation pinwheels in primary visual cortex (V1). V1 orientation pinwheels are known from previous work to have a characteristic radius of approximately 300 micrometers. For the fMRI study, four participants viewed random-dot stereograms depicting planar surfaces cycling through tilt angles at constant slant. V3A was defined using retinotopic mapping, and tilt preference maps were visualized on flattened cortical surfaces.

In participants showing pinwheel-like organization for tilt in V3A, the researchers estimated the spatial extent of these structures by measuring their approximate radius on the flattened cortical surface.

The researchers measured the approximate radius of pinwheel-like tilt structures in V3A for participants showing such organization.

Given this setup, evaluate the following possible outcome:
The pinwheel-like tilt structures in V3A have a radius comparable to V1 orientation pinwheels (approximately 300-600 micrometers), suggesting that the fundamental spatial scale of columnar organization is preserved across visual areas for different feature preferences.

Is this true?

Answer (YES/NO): NO